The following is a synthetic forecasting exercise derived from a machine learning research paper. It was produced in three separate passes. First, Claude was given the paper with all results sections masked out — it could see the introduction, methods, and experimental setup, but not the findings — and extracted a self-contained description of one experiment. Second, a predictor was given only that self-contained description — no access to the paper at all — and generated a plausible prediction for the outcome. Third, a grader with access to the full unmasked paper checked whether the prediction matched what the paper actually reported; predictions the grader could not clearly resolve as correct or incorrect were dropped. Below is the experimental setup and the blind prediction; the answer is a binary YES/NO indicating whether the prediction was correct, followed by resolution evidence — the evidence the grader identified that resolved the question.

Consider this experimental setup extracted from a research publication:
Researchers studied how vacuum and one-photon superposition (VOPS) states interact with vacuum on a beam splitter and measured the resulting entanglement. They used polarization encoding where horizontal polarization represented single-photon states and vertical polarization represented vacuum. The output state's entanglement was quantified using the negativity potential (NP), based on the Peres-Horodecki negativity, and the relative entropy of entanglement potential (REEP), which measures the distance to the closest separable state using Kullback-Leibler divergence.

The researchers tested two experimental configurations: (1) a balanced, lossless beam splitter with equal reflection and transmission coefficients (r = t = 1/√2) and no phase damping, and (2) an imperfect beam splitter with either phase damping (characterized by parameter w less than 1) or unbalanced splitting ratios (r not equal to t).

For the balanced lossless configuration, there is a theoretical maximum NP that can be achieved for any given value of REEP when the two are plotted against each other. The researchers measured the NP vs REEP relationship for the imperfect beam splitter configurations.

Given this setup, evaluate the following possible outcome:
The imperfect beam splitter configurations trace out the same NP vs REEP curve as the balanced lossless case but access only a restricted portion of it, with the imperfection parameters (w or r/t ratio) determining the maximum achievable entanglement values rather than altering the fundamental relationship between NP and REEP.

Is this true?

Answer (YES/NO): NO